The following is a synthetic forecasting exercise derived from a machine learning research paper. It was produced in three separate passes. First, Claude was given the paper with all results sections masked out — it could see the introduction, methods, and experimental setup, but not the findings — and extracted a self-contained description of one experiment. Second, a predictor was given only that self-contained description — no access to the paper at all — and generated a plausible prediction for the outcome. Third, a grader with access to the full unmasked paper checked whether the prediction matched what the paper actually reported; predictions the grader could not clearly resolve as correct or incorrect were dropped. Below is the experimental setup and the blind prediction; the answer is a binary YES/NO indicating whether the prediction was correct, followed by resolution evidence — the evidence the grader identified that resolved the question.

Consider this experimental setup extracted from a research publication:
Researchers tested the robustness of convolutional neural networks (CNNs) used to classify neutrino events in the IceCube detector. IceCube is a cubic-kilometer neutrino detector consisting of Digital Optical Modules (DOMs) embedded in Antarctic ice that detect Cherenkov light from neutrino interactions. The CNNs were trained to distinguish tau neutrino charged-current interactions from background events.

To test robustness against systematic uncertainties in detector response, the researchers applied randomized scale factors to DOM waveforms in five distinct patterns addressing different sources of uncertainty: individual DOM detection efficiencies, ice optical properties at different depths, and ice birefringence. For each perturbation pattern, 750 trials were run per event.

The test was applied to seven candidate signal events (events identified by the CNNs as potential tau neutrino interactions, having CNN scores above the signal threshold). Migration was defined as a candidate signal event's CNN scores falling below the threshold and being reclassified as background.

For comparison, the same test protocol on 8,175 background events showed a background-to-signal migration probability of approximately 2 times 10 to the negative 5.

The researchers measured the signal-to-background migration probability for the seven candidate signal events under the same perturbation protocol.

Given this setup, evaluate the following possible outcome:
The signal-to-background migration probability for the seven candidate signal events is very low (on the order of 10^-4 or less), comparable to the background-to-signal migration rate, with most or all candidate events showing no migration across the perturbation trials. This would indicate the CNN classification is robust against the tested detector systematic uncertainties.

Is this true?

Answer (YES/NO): NO